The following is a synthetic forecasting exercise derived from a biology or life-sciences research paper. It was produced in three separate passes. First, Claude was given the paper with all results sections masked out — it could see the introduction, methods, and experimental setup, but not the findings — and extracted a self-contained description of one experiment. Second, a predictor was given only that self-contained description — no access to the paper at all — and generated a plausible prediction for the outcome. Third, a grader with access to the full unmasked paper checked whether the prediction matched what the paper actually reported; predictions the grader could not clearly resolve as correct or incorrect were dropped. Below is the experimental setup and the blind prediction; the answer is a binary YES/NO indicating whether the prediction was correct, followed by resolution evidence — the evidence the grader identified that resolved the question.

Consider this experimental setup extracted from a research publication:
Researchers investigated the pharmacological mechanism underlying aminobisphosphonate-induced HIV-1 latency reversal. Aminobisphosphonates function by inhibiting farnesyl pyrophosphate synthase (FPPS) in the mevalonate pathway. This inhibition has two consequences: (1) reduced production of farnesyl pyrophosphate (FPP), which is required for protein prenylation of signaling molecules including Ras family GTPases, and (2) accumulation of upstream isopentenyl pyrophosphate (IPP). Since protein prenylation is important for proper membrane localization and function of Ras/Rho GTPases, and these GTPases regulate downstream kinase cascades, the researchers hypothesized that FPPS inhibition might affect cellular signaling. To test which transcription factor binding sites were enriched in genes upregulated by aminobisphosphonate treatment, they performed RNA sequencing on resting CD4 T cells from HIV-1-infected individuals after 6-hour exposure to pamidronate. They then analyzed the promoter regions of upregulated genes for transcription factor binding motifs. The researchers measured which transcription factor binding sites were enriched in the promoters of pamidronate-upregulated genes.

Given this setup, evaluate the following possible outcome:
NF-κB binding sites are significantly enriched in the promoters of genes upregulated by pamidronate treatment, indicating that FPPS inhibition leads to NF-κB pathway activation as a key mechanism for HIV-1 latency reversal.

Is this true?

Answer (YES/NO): NO